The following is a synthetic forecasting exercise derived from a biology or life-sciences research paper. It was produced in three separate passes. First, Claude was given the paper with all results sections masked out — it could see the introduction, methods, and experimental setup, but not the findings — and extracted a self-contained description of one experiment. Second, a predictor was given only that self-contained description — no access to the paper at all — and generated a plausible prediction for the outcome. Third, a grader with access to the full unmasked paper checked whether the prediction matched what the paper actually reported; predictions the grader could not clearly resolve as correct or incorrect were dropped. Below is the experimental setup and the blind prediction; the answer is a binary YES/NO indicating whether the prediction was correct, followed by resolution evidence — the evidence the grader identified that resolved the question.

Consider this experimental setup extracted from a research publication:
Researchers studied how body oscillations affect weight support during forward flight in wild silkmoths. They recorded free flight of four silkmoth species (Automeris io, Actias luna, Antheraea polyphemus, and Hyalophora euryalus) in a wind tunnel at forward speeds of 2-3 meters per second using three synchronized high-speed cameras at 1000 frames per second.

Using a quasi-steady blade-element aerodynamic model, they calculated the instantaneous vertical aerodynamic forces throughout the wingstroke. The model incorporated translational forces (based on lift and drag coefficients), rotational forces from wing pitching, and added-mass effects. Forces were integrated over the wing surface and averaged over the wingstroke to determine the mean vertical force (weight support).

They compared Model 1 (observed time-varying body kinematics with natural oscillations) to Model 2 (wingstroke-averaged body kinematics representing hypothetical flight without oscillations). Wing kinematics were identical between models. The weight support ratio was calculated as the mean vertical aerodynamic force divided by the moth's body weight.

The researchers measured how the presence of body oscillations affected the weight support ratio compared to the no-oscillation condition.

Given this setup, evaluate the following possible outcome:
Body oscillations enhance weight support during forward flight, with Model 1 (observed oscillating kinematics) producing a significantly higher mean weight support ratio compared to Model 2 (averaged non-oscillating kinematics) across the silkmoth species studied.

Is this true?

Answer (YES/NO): NO